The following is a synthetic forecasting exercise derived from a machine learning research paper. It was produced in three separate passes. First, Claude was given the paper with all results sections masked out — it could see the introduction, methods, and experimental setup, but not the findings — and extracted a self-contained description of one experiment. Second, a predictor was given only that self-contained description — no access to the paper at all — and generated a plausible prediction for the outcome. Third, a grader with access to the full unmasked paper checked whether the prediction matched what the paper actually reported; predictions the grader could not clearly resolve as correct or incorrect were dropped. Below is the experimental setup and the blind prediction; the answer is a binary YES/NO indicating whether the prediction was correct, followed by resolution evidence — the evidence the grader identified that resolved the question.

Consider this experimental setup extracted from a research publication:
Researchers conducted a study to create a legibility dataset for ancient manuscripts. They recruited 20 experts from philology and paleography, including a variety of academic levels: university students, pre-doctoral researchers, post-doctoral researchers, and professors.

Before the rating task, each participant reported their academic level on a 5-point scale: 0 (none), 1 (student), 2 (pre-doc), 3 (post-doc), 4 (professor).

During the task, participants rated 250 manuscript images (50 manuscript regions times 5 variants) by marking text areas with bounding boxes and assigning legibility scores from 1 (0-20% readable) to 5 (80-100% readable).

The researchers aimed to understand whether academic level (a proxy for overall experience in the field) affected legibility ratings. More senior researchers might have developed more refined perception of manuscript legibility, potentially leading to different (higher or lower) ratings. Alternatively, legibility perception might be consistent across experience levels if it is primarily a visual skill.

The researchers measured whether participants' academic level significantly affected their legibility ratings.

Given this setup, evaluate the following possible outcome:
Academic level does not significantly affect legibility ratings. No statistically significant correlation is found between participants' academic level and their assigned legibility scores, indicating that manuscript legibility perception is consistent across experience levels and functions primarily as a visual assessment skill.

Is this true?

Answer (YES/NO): YES